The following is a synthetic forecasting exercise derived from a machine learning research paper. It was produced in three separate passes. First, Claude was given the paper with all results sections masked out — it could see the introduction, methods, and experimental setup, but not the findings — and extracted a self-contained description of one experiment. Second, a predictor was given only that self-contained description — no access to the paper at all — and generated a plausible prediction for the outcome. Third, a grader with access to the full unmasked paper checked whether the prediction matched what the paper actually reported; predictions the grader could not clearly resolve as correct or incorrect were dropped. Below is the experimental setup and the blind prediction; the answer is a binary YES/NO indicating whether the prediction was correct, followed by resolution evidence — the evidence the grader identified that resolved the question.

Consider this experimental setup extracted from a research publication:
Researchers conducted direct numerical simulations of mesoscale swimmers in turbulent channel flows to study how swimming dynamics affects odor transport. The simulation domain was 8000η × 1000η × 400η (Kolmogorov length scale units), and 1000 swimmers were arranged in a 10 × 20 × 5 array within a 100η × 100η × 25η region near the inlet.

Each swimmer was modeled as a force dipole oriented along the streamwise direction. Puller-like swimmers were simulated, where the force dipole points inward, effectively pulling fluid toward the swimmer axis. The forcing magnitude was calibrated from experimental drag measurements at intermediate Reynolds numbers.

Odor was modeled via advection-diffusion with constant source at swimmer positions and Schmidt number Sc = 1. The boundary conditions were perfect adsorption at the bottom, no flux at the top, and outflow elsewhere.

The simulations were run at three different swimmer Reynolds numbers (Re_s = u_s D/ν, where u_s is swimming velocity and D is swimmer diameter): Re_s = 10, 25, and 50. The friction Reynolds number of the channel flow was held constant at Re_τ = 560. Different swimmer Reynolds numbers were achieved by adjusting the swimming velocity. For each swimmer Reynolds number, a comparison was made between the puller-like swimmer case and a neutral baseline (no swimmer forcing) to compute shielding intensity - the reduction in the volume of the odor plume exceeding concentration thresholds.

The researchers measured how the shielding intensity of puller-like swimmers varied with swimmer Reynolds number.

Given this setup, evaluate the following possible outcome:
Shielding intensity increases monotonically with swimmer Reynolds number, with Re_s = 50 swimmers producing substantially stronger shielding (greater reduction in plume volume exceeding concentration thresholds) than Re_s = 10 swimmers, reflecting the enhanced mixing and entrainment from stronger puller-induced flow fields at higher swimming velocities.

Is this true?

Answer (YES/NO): YES